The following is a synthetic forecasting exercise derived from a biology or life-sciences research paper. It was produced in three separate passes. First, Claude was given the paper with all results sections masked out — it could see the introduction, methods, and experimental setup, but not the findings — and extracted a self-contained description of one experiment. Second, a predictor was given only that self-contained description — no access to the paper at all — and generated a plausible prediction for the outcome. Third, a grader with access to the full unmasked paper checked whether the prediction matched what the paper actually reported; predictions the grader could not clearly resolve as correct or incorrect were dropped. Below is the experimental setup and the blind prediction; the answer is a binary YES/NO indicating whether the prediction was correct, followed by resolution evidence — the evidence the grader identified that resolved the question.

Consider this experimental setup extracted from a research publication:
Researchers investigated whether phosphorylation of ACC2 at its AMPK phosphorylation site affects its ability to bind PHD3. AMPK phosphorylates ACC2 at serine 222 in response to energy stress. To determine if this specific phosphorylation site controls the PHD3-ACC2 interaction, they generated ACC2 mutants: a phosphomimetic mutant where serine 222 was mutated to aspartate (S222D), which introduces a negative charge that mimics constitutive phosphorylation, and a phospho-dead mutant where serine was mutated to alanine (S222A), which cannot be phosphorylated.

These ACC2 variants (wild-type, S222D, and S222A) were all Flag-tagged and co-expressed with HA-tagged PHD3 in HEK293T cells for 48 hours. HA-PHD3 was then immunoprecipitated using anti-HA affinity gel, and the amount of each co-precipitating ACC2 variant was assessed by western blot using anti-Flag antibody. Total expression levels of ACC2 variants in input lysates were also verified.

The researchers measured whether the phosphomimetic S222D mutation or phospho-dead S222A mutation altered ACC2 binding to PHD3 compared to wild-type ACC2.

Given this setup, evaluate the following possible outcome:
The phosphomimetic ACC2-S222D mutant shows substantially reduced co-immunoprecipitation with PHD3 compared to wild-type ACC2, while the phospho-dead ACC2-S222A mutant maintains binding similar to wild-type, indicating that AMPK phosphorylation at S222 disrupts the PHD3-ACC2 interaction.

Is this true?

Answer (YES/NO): NO